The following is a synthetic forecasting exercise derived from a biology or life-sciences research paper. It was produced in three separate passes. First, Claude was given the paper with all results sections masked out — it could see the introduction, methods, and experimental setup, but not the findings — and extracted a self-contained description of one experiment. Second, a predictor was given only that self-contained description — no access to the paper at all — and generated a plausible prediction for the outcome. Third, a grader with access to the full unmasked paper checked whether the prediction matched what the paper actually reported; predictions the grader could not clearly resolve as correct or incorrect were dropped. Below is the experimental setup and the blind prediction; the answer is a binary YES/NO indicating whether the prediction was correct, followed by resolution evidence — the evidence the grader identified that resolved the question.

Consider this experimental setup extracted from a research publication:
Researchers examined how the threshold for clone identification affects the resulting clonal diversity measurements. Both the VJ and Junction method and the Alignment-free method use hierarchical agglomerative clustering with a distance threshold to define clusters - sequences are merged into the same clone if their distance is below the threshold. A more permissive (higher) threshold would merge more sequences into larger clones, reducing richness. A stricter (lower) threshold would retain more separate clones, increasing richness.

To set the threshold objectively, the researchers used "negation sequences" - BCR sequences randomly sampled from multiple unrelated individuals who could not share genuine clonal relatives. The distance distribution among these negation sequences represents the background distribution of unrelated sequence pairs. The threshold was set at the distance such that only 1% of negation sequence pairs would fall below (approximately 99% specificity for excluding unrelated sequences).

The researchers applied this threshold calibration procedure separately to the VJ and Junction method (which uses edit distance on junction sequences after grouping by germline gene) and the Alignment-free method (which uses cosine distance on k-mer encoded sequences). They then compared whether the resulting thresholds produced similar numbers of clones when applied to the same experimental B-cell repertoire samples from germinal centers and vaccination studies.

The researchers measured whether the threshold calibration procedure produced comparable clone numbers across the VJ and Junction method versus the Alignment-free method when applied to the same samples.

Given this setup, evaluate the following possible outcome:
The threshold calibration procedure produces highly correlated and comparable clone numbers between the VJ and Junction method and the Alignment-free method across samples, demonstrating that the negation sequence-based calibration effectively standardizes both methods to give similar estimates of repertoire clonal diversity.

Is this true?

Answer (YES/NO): NO